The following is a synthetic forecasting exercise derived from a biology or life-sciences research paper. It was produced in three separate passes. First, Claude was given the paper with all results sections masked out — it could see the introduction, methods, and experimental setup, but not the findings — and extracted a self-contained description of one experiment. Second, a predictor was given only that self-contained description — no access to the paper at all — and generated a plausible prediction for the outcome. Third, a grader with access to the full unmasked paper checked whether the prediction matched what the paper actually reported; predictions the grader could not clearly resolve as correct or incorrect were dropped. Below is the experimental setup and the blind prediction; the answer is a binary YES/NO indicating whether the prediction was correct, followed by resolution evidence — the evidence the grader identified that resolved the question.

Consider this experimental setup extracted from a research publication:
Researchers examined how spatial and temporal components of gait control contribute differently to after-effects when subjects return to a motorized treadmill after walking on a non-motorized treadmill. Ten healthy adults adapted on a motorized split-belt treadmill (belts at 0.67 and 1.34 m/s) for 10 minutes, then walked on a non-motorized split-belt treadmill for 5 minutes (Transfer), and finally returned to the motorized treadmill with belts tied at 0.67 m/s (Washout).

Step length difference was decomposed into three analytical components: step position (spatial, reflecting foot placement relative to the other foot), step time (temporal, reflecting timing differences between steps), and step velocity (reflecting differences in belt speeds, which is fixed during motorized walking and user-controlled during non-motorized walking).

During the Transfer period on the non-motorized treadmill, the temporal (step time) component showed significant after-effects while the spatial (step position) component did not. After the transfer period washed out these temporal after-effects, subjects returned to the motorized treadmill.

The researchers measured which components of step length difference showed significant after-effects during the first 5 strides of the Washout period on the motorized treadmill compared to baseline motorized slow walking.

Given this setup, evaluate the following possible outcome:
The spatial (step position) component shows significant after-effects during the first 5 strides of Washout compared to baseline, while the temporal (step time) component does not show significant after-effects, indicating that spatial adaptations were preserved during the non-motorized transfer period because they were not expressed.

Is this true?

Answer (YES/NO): YES